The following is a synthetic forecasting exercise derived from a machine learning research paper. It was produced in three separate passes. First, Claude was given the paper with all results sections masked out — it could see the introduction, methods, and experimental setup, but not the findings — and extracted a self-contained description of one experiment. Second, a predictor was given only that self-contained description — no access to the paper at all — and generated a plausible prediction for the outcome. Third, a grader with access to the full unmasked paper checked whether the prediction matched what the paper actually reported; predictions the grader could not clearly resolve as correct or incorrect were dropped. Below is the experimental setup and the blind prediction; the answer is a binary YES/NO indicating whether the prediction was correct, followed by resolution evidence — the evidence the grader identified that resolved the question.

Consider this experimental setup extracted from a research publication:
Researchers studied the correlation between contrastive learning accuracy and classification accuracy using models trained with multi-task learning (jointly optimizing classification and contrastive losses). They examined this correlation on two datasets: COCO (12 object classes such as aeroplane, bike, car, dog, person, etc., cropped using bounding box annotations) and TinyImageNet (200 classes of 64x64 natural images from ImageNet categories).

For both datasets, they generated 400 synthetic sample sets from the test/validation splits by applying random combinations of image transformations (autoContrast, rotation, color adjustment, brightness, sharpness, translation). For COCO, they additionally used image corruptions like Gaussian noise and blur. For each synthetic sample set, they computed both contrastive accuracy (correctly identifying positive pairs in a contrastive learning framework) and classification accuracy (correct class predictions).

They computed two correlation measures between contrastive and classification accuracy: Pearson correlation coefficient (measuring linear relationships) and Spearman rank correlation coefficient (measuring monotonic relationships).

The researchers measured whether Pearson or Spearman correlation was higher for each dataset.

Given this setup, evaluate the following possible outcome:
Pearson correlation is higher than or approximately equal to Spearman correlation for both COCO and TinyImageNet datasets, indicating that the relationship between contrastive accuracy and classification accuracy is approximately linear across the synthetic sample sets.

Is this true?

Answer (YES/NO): NO